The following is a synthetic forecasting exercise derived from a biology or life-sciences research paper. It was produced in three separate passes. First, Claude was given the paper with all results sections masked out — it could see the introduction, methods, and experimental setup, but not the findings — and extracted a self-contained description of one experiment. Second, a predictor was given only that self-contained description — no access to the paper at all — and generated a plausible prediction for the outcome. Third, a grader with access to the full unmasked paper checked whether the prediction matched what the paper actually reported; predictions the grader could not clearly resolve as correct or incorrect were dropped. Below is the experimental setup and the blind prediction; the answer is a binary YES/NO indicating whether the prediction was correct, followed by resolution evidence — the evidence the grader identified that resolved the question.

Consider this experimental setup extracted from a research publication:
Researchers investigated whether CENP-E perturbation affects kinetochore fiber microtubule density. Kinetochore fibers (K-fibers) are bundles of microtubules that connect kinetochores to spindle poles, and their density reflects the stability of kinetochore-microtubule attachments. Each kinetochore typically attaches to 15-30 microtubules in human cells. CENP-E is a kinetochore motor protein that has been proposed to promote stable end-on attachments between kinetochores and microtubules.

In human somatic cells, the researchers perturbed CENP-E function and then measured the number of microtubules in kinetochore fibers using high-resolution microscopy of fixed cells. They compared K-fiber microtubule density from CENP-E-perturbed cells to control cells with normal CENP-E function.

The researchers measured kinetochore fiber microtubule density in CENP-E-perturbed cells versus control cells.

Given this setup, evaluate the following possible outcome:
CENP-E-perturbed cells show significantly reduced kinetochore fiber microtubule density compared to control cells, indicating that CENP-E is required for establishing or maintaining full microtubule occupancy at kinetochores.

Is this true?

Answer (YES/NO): YES